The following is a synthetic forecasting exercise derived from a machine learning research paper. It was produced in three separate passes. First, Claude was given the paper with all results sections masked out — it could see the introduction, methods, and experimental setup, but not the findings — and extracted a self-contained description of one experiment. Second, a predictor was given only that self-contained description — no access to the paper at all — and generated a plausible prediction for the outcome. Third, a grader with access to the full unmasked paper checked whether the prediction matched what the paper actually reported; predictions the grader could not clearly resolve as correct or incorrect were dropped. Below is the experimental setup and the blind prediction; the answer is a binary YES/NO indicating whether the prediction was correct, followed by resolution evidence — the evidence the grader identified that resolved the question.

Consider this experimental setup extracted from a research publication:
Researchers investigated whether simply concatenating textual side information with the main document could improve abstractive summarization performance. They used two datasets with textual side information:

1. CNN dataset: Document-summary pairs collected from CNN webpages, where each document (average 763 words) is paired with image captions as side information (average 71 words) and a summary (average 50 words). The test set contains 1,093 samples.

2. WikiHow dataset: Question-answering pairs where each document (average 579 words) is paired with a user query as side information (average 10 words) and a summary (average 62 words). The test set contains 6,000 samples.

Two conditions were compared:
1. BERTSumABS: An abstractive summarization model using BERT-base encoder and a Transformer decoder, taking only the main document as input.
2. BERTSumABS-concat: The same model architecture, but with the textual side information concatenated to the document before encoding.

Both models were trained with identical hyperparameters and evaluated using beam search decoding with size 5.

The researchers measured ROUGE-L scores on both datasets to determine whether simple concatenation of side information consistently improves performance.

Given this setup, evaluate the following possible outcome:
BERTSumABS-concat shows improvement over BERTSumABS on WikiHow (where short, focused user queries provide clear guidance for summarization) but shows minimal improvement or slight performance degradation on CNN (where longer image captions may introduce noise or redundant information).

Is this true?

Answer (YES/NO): NO